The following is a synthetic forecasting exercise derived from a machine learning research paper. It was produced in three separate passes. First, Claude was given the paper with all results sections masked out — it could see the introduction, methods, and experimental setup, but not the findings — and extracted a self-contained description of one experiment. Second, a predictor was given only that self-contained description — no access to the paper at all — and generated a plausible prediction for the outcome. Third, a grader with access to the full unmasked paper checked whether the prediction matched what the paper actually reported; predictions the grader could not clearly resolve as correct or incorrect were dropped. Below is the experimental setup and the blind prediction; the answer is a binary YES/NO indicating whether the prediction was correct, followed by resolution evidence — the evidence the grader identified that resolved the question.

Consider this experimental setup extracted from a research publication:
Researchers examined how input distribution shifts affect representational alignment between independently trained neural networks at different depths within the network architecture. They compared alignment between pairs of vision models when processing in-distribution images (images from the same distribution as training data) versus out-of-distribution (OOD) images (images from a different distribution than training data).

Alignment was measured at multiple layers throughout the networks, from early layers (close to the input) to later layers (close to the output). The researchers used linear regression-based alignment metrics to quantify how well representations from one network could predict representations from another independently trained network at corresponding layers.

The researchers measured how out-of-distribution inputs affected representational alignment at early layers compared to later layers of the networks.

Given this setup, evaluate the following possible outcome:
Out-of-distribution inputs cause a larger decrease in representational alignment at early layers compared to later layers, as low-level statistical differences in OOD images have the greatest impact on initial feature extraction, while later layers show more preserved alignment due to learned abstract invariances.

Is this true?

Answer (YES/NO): NO